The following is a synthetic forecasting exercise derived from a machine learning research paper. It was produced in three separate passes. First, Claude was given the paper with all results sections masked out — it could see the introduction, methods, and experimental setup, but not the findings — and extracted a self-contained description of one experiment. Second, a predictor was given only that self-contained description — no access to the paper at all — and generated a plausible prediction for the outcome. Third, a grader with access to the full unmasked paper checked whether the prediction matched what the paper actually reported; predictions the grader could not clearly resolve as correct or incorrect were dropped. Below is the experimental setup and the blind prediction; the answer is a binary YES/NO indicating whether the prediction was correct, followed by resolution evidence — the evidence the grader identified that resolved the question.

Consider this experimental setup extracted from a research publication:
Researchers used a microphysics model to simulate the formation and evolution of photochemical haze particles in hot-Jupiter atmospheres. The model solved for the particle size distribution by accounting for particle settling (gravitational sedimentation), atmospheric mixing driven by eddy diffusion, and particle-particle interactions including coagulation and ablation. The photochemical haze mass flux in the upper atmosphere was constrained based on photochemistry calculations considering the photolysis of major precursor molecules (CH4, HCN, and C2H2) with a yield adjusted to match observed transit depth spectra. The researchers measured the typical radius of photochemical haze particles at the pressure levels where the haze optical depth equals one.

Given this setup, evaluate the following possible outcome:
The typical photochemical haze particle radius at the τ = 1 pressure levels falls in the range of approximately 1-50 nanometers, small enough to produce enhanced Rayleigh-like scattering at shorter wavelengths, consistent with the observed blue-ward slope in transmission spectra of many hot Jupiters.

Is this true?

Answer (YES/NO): YES